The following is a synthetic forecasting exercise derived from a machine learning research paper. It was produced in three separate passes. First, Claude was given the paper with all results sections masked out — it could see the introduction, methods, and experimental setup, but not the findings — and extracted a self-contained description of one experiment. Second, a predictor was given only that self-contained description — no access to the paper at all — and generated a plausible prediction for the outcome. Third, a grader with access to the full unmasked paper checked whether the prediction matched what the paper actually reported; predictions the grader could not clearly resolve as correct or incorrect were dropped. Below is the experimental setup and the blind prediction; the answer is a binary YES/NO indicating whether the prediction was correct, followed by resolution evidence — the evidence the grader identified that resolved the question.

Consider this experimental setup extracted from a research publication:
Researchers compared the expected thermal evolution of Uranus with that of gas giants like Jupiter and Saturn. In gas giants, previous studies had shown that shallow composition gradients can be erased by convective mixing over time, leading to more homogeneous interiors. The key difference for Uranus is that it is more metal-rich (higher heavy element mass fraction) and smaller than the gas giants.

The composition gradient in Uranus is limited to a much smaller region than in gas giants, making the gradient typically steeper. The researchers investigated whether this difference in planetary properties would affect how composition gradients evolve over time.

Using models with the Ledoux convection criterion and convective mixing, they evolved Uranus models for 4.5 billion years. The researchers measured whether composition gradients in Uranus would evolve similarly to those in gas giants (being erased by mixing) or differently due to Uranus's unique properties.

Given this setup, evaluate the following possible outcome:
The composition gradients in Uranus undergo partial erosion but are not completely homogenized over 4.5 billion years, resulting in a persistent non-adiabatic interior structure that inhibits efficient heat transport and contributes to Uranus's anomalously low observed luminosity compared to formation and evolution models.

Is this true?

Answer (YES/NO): YES